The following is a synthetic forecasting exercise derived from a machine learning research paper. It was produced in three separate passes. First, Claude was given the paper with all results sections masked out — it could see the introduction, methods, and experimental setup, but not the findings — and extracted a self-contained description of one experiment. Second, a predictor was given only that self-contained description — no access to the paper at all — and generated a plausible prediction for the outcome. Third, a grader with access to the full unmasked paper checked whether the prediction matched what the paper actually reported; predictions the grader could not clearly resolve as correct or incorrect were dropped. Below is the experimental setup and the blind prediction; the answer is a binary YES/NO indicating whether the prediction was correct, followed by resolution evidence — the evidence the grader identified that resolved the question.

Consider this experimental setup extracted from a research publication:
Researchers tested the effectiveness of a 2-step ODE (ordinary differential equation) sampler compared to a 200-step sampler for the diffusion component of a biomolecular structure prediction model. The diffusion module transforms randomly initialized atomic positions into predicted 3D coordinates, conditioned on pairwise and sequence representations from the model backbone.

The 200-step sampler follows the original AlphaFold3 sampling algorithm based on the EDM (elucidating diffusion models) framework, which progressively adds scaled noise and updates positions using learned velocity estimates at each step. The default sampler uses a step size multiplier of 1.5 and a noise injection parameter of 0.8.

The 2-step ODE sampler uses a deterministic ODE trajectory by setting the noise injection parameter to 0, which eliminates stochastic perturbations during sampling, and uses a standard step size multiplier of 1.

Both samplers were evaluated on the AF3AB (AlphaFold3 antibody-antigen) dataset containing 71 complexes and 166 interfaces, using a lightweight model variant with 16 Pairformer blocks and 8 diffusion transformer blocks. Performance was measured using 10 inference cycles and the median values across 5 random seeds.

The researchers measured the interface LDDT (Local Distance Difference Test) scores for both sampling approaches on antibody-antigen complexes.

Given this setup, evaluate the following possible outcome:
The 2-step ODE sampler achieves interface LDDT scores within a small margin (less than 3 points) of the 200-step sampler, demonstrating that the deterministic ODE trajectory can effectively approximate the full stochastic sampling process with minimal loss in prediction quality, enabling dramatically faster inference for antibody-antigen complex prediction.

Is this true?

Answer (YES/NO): YES